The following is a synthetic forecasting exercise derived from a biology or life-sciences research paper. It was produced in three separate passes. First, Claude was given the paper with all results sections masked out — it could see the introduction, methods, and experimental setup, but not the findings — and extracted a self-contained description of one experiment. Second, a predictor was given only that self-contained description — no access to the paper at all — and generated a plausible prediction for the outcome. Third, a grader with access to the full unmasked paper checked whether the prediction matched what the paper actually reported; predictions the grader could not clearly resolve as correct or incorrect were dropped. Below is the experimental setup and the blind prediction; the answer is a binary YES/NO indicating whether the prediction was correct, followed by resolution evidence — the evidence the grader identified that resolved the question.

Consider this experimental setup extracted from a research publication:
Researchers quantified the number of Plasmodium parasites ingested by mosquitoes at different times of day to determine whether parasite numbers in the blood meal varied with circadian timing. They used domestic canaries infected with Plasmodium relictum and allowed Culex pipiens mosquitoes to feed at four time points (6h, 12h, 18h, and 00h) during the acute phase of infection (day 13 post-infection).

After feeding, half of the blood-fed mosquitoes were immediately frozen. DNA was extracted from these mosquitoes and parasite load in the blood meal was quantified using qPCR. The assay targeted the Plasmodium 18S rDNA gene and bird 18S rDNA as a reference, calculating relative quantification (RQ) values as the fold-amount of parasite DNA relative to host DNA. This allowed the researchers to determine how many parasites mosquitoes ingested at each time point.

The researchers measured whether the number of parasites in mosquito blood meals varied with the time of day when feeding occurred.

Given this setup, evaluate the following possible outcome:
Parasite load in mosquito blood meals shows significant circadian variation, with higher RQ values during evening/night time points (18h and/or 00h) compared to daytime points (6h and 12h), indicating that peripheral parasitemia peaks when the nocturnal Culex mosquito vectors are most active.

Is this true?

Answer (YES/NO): YES